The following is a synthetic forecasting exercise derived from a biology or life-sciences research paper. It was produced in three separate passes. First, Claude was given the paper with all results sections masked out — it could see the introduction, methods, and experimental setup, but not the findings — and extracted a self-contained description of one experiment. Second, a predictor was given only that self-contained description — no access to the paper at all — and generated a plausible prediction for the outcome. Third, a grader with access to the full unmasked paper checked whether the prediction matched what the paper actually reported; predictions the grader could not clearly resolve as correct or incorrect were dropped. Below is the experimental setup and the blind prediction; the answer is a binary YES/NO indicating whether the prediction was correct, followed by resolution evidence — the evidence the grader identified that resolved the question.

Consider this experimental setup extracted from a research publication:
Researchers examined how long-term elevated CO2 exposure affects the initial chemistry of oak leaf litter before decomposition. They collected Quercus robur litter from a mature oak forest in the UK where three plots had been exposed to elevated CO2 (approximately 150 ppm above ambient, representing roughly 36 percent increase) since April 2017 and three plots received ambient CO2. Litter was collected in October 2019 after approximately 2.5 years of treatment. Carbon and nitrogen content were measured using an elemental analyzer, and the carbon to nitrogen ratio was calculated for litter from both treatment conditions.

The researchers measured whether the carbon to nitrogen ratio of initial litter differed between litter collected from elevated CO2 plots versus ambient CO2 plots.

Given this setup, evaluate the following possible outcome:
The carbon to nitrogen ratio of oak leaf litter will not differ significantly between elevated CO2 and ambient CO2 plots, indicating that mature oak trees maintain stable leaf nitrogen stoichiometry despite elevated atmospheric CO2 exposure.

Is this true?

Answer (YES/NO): YES